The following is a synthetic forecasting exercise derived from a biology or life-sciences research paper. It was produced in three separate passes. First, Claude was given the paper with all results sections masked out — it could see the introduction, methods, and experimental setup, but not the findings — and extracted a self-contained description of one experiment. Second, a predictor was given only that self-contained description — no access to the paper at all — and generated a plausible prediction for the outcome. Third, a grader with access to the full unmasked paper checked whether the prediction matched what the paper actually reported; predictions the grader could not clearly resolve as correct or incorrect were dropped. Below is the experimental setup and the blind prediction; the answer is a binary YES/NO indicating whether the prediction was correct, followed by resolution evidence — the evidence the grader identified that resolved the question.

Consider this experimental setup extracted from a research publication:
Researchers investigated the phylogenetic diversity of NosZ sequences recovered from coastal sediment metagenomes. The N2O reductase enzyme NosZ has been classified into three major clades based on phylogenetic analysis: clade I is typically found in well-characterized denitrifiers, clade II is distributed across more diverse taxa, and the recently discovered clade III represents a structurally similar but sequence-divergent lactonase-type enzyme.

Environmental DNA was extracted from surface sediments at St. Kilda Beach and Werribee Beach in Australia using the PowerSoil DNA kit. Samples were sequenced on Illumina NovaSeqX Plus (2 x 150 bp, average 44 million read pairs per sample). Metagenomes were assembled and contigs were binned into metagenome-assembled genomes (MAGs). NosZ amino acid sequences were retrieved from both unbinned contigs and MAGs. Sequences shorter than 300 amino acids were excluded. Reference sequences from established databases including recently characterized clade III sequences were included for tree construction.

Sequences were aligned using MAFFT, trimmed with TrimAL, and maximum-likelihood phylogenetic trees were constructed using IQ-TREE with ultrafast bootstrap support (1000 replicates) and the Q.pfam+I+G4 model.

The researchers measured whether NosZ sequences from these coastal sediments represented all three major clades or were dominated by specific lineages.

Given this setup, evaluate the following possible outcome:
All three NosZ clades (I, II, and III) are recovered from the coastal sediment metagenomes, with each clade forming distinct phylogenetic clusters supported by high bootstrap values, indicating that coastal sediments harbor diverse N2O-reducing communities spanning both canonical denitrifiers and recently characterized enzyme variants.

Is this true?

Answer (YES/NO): NO